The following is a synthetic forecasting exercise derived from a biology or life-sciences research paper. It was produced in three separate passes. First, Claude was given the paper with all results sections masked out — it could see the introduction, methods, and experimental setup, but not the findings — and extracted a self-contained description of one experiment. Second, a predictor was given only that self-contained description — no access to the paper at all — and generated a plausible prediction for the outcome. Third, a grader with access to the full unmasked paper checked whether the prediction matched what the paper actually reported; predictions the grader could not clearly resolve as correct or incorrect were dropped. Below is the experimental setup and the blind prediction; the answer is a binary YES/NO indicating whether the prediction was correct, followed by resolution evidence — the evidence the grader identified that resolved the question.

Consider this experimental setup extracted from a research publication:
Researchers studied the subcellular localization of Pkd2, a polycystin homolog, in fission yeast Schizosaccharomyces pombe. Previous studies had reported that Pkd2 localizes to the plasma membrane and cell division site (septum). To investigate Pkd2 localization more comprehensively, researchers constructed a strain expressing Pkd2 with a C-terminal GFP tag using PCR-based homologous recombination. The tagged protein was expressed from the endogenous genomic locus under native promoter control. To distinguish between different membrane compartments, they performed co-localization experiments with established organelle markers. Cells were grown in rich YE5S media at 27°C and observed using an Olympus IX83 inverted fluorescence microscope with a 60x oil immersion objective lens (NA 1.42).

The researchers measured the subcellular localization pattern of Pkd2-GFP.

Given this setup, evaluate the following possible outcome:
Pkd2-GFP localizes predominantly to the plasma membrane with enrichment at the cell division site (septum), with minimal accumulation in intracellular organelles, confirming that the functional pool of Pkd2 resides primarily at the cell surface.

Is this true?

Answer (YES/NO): NO